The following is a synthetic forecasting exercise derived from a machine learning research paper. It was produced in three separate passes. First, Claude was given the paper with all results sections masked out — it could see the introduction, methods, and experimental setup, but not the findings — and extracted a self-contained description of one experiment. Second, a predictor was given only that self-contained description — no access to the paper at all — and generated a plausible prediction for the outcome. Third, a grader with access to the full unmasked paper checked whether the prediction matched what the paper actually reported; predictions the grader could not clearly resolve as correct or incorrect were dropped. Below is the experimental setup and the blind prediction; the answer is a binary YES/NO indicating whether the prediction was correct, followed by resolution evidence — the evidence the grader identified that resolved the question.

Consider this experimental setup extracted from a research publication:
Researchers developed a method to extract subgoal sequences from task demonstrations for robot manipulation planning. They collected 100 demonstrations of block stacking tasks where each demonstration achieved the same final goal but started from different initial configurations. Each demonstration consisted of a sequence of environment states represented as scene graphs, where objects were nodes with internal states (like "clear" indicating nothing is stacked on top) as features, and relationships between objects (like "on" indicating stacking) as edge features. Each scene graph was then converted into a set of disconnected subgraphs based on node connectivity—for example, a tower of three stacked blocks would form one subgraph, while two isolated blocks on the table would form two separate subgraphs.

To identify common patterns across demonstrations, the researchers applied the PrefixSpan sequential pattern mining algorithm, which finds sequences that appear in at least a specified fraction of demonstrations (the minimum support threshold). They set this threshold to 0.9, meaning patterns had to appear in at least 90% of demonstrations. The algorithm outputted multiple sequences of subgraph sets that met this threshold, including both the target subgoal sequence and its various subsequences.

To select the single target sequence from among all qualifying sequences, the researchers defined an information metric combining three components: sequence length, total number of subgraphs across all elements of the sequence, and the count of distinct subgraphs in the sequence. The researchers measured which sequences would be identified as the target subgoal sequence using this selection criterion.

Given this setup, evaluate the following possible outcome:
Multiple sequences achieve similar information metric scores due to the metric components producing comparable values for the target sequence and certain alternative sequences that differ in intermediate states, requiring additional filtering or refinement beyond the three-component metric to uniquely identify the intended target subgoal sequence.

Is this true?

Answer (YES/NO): NO